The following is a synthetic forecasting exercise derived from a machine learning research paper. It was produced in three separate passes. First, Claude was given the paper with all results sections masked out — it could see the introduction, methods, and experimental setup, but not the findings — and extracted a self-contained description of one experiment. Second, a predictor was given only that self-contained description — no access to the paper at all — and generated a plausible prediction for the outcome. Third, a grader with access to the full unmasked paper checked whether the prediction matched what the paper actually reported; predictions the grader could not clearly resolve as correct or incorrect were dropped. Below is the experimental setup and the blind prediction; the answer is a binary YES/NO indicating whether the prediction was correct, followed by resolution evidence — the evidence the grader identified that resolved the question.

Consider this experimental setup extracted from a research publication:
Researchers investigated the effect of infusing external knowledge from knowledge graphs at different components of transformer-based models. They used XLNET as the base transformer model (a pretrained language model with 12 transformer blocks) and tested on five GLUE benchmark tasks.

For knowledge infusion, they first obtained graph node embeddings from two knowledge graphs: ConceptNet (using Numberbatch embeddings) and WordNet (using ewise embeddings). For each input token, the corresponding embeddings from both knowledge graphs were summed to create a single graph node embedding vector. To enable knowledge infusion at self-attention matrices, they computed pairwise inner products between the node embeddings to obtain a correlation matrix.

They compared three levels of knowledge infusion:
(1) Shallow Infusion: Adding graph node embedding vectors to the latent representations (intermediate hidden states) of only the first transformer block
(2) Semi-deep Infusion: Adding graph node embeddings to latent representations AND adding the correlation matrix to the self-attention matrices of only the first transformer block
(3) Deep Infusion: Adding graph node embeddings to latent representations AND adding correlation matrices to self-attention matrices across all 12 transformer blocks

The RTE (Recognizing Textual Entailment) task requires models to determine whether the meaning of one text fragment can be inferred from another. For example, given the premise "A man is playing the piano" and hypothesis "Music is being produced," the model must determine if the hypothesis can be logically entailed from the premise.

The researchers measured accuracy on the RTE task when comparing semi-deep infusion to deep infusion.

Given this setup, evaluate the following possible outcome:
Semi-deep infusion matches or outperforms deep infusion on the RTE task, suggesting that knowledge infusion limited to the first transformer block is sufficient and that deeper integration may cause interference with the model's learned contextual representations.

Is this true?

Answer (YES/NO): NO